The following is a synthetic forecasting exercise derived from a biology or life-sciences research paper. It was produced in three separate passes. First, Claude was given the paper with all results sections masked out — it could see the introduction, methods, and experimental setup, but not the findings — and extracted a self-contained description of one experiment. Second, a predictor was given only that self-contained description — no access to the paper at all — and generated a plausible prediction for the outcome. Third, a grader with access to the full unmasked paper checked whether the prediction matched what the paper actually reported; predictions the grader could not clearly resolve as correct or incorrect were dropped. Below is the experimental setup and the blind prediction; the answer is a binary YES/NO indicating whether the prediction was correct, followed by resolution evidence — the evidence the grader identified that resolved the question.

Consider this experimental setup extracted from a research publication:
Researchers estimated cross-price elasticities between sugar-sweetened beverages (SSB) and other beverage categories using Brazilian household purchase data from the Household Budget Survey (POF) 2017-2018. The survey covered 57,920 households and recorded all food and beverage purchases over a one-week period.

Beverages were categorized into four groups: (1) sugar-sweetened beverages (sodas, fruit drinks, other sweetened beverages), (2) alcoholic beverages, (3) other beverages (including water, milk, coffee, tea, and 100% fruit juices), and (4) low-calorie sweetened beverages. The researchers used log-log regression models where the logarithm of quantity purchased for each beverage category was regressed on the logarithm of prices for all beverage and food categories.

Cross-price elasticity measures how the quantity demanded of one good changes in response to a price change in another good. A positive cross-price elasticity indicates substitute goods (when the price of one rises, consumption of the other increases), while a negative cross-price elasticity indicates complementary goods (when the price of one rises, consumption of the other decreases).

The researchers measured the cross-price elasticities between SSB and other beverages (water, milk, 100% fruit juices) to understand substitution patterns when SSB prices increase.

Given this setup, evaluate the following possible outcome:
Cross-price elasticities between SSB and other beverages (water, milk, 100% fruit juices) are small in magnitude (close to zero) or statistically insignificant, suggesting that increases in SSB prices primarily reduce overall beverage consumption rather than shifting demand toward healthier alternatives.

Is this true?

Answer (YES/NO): YES